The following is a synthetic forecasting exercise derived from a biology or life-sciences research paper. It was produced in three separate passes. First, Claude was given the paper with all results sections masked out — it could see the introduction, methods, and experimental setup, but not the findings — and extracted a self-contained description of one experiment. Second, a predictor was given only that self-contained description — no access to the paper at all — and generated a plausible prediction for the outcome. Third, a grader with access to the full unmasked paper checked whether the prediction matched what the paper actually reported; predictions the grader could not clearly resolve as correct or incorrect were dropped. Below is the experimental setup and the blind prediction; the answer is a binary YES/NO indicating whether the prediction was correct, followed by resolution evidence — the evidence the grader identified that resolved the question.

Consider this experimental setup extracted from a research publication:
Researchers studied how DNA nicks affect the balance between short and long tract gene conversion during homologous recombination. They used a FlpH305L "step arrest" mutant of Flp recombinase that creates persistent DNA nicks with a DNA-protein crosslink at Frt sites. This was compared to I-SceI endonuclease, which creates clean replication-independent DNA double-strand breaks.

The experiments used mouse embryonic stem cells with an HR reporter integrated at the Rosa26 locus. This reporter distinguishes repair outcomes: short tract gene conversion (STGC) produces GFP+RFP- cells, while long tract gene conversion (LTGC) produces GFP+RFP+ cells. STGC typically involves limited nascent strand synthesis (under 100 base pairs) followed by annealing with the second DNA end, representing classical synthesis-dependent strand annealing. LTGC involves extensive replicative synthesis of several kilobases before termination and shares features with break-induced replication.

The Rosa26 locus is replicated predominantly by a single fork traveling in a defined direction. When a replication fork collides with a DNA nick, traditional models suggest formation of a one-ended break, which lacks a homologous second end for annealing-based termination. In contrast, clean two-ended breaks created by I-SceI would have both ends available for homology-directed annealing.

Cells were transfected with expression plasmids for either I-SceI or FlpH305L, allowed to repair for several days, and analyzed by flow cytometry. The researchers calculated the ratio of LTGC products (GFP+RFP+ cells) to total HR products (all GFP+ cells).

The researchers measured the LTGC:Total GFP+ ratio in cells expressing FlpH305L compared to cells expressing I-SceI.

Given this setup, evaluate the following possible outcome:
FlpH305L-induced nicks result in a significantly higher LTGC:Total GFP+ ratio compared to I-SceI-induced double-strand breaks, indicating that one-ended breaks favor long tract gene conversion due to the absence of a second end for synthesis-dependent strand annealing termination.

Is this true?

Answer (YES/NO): YES